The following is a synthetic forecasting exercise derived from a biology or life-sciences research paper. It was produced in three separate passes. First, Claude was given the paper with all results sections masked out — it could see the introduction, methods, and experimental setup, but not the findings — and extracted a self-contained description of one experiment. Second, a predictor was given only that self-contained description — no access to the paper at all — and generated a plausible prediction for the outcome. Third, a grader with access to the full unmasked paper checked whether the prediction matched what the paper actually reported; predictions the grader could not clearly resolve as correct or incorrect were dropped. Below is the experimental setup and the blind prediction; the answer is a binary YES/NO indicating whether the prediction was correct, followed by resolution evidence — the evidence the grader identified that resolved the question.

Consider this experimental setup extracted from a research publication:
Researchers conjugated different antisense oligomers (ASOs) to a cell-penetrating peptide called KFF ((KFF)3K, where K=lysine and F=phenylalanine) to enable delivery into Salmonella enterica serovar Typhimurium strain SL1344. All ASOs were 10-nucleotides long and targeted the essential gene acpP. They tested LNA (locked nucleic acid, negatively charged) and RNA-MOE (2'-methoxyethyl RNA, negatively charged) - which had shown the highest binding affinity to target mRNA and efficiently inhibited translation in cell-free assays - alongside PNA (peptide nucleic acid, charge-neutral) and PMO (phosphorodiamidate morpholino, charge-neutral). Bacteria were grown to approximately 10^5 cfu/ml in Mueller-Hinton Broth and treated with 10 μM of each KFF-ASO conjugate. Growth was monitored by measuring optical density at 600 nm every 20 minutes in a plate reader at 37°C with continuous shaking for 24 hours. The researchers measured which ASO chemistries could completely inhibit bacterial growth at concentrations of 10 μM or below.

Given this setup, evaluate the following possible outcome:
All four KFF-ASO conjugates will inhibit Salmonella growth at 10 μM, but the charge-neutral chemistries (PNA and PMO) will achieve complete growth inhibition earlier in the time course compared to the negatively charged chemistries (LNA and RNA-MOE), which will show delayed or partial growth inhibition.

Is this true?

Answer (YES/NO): NO